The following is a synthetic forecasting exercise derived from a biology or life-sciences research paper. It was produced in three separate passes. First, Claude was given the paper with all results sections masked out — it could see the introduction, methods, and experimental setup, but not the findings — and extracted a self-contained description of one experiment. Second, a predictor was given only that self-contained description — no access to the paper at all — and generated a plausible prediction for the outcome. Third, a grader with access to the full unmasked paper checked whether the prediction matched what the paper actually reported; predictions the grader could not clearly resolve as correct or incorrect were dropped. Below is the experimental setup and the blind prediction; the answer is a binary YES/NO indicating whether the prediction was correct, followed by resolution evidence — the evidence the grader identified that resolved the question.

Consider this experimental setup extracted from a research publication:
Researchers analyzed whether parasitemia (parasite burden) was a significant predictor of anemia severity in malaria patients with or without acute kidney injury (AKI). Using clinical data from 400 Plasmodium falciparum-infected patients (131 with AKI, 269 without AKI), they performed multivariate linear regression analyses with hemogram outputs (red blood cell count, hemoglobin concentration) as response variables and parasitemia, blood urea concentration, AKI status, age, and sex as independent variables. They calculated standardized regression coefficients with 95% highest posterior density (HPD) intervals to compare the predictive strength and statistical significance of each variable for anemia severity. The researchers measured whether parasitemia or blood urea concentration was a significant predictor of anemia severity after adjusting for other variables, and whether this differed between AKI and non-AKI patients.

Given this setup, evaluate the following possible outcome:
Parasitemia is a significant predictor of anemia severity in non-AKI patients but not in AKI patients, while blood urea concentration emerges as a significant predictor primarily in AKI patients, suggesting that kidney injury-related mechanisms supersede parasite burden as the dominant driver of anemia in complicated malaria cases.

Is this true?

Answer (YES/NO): NO